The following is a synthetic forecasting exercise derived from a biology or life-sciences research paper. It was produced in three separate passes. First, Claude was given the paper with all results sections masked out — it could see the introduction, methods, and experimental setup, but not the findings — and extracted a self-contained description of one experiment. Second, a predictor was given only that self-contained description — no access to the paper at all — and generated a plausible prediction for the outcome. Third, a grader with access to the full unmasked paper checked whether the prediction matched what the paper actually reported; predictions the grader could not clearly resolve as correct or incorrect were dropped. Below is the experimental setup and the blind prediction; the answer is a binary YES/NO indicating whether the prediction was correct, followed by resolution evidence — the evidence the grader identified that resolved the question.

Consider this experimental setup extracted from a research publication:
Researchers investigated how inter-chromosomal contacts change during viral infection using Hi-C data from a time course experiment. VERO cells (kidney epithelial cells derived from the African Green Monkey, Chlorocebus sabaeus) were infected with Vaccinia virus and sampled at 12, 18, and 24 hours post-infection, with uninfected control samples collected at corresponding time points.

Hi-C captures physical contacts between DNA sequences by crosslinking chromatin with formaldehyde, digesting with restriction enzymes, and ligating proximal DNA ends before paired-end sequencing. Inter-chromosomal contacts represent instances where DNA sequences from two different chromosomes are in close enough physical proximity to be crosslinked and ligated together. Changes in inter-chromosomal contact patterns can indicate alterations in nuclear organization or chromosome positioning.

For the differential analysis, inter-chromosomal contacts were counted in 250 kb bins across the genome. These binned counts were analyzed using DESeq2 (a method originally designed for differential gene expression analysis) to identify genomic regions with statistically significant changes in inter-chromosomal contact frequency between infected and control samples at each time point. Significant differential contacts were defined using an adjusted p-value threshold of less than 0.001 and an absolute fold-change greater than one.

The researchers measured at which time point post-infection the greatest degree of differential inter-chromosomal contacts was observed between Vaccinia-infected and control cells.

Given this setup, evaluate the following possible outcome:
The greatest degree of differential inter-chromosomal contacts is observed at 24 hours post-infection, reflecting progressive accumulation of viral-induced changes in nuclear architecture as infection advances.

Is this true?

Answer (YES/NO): YES